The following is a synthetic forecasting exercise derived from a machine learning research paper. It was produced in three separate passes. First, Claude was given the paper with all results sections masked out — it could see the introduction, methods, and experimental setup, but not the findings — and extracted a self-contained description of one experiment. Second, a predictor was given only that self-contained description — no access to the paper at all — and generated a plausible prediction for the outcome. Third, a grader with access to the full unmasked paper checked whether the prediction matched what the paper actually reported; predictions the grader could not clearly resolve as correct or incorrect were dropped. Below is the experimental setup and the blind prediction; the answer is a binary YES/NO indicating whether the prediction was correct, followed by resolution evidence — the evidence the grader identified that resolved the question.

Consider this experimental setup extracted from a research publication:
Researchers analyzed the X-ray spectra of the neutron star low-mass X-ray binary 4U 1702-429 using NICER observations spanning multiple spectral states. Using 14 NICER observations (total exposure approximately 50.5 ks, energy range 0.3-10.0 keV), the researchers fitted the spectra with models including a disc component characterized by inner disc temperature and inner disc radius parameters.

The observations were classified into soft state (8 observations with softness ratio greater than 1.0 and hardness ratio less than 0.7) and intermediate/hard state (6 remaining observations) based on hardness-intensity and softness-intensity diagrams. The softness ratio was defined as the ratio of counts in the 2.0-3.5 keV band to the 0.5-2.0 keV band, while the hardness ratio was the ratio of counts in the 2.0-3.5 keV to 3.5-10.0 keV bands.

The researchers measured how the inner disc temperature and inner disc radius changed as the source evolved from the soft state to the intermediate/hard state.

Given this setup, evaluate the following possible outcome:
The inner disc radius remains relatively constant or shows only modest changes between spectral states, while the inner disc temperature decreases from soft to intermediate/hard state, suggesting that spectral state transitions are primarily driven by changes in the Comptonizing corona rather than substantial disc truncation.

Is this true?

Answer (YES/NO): NO